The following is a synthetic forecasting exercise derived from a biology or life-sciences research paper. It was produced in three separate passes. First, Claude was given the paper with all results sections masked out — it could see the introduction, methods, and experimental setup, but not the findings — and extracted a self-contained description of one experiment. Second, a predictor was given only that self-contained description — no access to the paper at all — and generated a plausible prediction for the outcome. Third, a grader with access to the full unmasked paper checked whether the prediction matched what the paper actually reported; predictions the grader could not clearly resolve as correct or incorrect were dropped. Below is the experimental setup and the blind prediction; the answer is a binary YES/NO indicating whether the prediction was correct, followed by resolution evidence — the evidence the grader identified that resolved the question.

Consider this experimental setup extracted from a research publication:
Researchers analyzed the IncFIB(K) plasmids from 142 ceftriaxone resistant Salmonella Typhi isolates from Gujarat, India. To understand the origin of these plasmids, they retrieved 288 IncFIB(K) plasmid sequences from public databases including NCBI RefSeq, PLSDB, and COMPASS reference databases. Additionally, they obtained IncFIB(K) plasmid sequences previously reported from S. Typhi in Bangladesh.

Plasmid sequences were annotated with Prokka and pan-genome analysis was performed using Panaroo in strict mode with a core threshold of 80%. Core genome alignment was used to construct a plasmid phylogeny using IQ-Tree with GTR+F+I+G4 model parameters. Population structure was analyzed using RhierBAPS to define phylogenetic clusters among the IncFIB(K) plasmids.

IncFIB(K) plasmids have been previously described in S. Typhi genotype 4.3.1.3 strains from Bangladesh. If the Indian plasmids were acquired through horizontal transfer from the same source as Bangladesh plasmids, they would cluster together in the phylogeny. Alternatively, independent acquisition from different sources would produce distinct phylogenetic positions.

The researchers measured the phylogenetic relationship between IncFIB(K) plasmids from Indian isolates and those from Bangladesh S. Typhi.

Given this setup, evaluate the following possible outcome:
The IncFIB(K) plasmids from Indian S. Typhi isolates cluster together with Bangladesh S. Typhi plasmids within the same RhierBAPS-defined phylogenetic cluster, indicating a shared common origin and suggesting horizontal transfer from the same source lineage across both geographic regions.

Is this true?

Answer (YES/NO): NO